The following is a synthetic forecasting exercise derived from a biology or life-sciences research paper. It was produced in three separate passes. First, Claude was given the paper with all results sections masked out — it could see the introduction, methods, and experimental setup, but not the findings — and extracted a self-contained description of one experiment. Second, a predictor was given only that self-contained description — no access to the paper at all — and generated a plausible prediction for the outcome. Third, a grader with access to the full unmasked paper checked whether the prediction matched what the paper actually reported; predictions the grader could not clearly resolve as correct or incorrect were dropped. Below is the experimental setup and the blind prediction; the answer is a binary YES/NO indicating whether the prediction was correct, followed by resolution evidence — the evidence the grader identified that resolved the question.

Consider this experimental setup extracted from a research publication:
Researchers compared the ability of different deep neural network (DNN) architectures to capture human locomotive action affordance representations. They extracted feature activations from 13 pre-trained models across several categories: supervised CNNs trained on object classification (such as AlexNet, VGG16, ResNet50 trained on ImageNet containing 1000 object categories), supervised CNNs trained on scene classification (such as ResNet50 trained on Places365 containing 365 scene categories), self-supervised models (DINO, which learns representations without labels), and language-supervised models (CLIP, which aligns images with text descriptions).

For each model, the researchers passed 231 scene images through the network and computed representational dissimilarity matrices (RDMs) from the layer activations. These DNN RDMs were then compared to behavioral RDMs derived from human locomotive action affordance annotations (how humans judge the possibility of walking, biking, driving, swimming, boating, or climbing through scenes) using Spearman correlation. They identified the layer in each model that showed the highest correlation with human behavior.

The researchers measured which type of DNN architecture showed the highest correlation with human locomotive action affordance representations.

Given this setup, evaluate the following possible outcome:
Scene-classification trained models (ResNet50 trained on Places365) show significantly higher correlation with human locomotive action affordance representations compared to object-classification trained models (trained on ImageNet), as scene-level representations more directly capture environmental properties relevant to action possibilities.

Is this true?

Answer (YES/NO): NO